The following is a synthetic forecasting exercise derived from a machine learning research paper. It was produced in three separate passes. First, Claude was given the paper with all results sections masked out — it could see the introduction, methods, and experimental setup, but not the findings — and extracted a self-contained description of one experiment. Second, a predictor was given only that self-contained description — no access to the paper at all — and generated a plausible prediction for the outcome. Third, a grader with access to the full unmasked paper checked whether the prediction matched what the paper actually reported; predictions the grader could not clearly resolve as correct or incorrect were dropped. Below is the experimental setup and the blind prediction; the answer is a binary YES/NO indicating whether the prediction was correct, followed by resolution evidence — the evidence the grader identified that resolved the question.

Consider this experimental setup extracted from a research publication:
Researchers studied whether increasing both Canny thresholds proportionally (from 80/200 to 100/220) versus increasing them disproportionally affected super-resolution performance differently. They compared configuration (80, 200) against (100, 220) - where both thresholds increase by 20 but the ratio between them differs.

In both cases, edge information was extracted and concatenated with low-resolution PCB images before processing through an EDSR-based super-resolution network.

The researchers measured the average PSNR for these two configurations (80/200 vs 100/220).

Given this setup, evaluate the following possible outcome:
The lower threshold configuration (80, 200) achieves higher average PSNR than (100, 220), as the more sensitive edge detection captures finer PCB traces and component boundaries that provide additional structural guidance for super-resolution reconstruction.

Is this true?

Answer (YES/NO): NO